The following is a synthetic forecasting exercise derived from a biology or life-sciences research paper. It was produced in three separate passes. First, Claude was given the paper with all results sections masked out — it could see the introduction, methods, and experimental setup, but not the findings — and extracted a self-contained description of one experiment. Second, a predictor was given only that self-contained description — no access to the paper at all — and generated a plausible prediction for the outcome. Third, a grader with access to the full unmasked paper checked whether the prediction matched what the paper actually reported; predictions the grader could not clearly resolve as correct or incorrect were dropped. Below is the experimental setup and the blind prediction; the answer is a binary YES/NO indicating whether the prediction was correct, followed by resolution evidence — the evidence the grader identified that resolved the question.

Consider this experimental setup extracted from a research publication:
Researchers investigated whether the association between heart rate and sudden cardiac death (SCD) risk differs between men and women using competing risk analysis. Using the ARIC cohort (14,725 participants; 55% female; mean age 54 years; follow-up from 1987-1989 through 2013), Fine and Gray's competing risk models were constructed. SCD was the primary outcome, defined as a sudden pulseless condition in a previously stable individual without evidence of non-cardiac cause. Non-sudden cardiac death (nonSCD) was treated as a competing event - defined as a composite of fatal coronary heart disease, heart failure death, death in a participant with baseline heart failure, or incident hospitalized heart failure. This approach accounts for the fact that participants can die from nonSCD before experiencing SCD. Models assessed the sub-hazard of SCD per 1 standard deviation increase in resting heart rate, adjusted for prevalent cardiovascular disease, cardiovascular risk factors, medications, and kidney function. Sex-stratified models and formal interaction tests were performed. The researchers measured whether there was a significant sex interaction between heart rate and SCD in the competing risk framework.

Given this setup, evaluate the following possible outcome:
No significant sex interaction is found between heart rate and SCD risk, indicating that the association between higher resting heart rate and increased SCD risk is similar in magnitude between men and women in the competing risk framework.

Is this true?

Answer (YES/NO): NO